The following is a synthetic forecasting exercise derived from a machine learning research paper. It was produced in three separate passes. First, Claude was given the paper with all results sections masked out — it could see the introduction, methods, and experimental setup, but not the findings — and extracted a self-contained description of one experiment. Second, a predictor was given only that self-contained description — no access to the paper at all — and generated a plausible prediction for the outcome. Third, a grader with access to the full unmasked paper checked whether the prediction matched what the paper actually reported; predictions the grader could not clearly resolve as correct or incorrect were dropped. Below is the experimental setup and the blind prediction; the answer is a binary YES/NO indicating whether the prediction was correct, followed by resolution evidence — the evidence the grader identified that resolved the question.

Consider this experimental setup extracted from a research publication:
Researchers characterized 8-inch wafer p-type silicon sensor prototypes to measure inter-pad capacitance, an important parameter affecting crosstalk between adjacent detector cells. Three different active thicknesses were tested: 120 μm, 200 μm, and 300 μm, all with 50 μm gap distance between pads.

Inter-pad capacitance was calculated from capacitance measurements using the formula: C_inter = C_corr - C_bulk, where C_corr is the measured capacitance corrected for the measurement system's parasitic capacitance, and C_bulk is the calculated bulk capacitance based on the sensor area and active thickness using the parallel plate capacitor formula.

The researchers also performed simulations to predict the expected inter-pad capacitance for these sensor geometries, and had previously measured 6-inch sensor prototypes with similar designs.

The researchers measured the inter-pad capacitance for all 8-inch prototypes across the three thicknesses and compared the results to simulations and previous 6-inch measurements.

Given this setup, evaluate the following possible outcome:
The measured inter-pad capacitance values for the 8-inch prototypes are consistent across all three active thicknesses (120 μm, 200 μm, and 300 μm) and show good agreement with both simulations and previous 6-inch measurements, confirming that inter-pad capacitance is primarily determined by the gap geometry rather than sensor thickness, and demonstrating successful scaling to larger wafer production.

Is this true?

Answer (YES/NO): NO